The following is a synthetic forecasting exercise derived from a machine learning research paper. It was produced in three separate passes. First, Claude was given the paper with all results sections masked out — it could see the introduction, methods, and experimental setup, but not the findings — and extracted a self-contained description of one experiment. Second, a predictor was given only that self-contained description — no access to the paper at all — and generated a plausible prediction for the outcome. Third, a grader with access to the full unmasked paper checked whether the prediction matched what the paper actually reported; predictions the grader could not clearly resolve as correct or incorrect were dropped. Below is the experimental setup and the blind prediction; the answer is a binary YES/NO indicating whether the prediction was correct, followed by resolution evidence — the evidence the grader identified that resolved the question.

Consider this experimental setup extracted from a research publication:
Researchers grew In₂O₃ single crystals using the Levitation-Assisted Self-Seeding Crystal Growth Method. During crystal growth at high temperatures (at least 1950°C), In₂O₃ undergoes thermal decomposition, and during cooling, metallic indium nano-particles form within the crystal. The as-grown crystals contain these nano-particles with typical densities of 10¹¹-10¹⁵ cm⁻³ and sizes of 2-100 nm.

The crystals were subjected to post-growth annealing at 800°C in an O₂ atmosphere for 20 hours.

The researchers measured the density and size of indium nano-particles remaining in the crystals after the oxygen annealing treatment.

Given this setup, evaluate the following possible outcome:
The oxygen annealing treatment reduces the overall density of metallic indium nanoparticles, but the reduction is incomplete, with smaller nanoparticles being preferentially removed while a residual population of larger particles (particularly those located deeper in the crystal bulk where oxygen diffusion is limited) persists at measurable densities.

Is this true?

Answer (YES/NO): NO